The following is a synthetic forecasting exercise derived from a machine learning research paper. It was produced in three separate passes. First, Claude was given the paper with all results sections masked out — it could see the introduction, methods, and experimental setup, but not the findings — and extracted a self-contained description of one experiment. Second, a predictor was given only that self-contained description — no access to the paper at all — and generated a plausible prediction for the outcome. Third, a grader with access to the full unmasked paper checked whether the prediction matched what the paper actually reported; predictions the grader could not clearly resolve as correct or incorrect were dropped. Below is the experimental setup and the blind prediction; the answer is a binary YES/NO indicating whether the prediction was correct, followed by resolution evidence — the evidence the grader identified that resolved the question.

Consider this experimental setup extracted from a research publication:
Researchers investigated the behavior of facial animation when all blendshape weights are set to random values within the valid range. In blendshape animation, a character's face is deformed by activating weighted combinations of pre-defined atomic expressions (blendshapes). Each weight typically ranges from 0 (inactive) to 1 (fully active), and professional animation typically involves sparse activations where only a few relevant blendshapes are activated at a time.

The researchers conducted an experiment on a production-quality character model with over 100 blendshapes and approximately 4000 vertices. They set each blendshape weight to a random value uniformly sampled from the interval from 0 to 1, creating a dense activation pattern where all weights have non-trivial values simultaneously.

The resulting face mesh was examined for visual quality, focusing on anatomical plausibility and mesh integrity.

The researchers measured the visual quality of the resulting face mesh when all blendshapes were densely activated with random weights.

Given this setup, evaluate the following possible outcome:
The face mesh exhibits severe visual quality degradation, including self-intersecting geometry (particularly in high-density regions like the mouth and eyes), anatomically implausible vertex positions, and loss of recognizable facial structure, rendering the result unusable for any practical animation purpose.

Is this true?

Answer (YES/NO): YES